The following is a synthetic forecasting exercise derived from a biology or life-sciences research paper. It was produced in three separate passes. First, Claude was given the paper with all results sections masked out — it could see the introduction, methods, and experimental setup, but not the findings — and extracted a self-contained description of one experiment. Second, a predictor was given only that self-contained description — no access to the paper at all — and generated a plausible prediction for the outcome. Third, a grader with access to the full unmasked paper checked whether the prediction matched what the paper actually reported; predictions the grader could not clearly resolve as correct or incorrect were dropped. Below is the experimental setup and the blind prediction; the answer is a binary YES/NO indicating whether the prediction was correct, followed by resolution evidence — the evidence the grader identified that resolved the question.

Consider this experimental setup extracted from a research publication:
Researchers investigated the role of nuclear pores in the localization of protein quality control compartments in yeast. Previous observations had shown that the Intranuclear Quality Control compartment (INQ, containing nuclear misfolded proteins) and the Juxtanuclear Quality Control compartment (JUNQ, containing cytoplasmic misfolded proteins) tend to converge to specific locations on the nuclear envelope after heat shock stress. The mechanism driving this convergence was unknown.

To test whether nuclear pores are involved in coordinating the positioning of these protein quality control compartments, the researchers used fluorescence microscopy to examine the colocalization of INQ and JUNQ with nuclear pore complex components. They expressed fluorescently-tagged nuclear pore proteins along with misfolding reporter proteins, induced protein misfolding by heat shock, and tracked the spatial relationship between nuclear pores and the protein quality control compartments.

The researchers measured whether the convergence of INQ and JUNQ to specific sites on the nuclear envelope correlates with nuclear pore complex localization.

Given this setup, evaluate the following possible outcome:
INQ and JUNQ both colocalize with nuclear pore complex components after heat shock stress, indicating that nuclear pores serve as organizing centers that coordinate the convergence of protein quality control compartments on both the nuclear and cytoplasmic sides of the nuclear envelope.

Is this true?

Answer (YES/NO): NO